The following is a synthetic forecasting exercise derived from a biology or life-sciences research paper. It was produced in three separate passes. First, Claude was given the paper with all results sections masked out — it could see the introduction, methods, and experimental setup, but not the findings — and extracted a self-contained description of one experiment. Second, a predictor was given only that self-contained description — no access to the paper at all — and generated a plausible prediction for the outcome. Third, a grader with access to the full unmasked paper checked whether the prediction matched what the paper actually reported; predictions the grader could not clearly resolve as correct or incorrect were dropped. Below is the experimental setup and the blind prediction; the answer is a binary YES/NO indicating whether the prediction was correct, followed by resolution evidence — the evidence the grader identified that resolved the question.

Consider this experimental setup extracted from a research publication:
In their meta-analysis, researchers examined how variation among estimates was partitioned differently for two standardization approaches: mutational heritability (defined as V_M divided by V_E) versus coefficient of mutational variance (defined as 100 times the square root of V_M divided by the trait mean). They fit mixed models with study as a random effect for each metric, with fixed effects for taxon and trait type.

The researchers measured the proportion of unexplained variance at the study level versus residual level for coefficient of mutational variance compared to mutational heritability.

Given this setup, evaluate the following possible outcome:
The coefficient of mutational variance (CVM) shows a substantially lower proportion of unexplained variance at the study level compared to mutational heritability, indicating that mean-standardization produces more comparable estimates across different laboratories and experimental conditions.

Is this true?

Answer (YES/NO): NO